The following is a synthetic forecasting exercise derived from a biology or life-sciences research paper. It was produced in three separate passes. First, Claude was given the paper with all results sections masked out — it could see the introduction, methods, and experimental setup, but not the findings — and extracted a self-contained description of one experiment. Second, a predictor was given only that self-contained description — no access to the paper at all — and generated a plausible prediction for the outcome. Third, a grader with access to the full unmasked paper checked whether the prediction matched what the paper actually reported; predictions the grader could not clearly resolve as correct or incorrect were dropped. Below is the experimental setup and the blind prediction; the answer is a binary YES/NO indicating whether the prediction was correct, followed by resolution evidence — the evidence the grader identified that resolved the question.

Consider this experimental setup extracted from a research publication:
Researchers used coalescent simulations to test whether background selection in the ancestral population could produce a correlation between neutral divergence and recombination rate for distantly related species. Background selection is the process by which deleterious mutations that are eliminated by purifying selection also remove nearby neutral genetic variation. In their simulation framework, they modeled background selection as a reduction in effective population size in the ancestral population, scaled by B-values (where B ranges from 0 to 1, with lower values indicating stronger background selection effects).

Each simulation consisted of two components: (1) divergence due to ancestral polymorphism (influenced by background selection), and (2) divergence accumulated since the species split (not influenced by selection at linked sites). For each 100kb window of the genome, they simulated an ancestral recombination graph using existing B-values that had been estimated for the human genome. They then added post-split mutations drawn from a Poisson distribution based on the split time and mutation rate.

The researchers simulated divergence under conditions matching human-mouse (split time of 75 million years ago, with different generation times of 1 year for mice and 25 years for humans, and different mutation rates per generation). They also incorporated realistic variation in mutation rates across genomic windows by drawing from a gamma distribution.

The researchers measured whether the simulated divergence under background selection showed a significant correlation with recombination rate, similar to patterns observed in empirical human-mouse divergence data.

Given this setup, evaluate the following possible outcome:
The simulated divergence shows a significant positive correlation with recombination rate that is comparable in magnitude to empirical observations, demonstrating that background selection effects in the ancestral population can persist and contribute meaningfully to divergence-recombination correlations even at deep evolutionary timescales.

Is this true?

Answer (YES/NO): NO